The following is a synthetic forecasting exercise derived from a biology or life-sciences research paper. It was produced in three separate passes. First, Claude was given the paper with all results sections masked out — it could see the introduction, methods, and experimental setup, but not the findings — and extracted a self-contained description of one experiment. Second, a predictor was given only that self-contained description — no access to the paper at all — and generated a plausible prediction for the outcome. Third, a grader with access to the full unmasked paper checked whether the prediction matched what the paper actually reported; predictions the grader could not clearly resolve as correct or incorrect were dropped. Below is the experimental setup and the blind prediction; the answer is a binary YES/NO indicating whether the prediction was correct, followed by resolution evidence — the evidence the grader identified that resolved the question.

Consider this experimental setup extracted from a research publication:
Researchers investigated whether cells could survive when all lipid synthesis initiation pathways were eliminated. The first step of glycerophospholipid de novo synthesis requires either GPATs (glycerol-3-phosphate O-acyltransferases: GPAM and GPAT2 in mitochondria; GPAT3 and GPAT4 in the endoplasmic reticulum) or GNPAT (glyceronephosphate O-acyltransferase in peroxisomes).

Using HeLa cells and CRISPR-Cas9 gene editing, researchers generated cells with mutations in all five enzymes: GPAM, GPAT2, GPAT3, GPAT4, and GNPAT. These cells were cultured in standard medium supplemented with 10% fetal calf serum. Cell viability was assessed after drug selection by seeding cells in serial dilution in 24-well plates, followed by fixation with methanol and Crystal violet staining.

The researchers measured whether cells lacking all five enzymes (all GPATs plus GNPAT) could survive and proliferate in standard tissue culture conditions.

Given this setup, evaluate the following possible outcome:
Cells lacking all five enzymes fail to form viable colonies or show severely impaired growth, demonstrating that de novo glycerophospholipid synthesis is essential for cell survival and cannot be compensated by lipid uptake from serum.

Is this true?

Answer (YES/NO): YES